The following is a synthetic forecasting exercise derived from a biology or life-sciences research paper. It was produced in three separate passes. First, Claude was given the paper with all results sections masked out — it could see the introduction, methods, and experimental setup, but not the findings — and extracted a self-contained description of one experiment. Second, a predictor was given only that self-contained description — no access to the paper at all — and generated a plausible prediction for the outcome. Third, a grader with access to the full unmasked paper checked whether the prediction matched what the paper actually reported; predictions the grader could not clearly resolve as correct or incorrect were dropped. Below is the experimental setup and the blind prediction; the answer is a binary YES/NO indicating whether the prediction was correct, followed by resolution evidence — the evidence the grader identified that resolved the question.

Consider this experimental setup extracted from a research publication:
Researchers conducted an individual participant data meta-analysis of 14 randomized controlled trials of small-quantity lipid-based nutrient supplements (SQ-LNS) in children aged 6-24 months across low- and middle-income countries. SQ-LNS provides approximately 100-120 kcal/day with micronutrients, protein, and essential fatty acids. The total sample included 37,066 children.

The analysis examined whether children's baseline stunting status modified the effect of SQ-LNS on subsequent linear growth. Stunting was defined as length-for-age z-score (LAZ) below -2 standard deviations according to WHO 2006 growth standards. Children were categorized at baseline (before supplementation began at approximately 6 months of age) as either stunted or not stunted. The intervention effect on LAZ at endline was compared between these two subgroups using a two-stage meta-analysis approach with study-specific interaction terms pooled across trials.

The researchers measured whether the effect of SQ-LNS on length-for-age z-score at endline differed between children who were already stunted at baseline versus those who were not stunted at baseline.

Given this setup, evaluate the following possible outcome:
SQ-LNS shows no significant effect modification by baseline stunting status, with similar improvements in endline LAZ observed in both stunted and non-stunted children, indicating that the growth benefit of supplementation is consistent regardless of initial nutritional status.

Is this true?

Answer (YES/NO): YES